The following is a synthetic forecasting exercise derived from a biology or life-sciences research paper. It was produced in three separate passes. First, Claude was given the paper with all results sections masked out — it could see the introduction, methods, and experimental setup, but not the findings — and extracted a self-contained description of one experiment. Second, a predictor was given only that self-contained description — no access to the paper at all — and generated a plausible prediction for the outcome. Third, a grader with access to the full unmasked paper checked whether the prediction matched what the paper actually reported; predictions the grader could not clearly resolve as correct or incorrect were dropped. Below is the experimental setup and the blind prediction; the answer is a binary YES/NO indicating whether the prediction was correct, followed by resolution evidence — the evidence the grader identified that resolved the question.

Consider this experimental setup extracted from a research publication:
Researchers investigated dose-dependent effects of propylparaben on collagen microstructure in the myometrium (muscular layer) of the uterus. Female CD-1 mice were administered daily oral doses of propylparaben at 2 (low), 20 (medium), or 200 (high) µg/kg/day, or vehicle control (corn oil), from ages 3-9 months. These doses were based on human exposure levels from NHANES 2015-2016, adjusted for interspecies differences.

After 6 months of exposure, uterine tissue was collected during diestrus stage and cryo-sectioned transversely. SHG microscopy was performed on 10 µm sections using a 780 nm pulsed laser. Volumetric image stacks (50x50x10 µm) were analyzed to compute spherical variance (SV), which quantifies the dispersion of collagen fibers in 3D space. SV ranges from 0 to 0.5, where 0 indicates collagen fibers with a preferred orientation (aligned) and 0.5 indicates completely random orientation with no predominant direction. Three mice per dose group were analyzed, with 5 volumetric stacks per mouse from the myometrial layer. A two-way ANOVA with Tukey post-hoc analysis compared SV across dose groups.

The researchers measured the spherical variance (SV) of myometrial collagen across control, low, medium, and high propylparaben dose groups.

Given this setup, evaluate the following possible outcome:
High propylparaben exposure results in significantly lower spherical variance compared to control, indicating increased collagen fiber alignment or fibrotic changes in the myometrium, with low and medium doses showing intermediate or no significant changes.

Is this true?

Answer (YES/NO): NO